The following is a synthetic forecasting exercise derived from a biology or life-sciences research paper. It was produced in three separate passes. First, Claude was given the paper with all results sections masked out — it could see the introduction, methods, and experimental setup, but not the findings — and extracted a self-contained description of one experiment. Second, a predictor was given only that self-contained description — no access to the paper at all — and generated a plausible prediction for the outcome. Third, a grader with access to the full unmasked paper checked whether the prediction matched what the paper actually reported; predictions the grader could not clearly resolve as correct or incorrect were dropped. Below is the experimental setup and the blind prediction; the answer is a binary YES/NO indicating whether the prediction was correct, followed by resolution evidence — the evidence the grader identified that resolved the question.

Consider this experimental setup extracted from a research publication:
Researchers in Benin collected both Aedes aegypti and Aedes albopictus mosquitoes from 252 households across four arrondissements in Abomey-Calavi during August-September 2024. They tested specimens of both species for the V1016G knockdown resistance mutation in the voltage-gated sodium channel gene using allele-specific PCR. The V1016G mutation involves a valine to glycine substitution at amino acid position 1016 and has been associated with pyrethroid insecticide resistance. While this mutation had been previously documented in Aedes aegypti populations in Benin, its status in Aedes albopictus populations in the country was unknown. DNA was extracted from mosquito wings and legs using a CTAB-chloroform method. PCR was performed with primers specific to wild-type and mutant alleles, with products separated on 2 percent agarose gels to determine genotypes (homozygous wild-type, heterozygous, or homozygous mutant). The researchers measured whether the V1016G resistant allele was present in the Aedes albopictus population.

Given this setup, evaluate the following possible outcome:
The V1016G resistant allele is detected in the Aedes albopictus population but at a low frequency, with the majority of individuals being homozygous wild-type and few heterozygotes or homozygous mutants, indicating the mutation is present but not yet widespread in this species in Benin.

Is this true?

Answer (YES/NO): NO